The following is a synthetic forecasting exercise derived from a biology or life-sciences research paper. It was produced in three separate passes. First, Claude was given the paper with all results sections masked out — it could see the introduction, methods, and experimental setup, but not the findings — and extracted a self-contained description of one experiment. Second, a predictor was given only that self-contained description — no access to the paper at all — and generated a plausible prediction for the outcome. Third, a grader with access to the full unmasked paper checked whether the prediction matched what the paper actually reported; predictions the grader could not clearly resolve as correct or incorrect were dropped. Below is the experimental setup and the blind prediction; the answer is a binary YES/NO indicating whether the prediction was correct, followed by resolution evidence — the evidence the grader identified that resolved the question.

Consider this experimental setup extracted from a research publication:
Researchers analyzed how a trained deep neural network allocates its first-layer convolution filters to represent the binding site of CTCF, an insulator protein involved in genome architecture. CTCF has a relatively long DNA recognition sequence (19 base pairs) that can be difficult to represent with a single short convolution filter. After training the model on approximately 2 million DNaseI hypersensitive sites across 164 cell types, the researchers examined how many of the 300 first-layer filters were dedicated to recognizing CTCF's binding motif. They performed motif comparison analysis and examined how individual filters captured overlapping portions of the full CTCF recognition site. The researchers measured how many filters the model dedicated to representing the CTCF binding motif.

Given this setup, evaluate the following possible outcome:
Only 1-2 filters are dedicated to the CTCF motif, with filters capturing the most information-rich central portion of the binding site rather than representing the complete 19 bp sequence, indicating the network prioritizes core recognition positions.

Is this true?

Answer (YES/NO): NO